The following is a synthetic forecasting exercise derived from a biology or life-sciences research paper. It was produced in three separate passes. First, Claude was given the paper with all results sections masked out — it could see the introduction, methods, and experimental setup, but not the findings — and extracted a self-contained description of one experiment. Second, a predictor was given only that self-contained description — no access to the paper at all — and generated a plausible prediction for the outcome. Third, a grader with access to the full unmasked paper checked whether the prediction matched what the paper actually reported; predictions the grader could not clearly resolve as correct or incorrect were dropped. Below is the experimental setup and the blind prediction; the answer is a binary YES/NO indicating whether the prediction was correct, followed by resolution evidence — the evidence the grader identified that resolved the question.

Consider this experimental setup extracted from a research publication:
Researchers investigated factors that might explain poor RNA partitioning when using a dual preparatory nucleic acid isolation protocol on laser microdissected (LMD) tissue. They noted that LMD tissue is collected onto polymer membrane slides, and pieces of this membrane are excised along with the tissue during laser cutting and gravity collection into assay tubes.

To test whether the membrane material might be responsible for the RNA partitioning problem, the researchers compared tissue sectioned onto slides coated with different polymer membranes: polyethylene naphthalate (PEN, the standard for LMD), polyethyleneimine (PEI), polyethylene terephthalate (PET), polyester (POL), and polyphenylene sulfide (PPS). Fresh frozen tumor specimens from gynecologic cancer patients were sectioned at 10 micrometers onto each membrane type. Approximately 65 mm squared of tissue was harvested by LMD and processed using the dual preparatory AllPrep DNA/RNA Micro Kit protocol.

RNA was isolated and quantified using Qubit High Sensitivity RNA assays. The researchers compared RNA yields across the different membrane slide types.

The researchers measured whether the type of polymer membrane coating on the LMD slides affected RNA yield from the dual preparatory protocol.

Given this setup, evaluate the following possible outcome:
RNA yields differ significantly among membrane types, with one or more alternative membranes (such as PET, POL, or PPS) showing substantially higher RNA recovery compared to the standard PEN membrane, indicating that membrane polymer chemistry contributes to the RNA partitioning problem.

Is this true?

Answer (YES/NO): NO